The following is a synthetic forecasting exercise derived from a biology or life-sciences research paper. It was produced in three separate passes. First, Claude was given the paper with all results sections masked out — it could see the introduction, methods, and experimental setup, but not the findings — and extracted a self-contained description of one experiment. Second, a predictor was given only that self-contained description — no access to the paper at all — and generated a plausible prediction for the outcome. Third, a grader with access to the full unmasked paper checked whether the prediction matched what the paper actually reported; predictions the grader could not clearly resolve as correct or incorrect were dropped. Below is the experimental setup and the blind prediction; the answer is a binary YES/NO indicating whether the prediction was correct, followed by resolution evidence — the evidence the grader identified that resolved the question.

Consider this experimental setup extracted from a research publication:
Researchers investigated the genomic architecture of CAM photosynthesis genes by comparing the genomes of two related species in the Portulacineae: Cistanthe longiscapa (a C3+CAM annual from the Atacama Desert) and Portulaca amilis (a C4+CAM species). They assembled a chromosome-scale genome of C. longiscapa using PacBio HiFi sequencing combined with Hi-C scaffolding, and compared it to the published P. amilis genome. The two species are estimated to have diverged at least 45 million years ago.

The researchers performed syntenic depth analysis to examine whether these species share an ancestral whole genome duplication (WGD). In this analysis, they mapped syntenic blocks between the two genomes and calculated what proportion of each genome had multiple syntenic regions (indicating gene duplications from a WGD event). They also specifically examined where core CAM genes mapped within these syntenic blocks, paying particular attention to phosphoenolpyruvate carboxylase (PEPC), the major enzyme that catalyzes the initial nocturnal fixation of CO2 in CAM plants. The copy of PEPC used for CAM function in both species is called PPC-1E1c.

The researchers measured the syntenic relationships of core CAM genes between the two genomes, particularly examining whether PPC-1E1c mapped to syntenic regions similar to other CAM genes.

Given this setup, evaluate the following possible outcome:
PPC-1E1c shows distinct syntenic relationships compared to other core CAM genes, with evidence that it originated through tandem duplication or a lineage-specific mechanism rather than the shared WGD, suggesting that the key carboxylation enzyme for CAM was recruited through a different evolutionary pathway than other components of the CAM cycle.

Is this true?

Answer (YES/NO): NO